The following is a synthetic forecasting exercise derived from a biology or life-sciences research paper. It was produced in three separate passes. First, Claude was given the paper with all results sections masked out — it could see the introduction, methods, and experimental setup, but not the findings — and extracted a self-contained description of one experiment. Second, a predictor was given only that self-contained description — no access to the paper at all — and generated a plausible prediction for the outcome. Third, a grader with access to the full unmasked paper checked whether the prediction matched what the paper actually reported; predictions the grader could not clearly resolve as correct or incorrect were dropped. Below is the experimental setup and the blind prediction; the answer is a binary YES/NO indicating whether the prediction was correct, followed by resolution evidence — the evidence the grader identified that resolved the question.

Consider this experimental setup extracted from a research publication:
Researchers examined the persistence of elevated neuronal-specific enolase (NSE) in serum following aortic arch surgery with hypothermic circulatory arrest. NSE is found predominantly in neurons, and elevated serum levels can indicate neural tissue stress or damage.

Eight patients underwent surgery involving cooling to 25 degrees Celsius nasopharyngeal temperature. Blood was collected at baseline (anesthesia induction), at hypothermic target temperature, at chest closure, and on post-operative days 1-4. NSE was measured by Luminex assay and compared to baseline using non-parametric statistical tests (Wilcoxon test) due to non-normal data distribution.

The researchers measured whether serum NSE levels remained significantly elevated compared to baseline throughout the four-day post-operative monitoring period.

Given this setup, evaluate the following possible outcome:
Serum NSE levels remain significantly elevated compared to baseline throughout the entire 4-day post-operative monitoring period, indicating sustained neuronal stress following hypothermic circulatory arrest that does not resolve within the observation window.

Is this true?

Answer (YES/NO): NO